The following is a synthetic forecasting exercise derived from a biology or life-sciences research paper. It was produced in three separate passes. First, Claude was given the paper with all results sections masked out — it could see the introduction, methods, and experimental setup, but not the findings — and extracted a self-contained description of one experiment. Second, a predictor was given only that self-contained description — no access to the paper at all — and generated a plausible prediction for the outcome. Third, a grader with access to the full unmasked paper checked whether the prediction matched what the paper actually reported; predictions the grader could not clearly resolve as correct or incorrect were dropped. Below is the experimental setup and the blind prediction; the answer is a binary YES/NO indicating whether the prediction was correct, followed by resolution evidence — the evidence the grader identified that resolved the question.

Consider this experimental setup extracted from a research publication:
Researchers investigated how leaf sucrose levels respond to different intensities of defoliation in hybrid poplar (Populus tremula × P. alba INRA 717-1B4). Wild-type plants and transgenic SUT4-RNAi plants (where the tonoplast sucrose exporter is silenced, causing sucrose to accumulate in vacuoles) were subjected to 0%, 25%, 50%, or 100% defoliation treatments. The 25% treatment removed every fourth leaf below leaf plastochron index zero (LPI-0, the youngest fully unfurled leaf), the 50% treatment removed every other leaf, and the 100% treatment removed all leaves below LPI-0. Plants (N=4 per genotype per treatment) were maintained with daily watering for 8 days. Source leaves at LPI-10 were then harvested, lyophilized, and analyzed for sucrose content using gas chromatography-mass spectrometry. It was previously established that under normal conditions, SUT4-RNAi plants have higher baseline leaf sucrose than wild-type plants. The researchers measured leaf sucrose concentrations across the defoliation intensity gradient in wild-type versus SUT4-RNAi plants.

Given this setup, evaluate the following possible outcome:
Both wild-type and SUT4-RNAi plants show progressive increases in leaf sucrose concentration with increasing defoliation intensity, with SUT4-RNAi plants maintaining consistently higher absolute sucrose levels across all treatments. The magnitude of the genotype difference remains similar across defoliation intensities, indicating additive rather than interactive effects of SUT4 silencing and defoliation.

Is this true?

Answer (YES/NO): NO